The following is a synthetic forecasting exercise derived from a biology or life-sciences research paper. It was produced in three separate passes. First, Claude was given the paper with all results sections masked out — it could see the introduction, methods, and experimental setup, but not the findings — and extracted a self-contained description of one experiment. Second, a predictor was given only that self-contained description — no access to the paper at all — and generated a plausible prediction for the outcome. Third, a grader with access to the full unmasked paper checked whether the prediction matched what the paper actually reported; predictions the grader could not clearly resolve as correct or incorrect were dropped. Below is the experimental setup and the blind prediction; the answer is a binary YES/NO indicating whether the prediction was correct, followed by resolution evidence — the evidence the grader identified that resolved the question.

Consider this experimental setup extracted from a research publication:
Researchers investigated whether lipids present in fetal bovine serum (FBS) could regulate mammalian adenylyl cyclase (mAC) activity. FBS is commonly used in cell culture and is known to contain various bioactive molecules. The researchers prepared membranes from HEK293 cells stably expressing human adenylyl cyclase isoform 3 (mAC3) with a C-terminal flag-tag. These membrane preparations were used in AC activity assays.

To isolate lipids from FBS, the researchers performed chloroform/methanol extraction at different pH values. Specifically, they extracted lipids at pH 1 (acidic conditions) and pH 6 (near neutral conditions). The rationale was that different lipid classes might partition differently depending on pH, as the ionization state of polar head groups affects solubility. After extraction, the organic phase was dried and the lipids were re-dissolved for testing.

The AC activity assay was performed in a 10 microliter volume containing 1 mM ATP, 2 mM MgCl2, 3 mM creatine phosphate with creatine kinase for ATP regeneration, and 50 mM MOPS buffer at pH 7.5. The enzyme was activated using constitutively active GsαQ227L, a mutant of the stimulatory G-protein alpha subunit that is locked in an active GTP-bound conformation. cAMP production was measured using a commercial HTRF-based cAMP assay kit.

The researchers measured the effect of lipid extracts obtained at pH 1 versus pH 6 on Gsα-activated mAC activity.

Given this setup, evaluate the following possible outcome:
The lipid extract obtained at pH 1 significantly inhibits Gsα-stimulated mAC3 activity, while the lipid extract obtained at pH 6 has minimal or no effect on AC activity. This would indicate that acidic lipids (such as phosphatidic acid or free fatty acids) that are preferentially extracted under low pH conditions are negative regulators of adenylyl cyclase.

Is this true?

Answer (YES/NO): YES